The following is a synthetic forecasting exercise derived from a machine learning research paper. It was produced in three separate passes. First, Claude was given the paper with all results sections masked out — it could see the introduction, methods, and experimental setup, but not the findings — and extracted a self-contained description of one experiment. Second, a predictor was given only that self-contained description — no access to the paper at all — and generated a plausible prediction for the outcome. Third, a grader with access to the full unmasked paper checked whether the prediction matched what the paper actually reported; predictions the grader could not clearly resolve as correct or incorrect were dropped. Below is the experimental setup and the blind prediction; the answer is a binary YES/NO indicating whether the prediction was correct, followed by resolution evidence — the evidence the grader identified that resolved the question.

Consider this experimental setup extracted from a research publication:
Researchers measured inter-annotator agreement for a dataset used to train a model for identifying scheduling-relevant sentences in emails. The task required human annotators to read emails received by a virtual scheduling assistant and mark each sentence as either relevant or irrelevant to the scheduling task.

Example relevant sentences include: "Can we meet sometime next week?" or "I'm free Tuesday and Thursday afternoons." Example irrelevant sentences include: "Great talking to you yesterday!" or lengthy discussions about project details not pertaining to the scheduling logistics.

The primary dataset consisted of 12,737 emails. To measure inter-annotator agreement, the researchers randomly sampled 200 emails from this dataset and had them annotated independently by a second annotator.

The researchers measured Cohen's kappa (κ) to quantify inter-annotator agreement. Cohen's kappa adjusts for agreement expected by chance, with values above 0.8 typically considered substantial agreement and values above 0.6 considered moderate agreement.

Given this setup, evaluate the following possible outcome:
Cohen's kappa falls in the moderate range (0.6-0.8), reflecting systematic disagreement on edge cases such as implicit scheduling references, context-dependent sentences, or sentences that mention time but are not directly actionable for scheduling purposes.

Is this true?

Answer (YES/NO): NO